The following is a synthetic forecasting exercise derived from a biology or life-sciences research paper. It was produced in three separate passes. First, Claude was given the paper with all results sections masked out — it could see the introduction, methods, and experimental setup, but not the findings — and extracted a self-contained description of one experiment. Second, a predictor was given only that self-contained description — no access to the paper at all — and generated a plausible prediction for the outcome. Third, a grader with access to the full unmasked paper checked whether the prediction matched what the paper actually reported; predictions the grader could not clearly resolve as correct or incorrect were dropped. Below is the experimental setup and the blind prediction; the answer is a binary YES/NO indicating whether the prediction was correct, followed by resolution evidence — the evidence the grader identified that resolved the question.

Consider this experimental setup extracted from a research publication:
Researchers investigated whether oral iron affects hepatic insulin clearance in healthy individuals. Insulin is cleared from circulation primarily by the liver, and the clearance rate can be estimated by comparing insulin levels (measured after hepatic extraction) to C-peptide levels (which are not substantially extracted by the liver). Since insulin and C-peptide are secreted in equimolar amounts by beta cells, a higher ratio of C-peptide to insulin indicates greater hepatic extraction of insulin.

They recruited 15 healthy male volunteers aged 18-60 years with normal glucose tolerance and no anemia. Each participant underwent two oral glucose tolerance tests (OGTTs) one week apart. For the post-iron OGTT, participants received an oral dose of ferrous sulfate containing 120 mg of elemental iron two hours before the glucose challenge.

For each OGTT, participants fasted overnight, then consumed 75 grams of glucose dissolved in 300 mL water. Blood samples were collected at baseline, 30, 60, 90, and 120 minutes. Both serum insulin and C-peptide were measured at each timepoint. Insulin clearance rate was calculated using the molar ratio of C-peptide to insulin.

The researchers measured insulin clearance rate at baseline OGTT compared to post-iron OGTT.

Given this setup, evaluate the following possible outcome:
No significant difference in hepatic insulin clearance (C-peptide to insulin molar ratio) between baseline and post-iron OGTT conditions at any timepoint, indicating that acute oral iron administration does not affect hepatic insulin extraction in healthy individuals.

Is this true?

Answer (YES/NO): YES